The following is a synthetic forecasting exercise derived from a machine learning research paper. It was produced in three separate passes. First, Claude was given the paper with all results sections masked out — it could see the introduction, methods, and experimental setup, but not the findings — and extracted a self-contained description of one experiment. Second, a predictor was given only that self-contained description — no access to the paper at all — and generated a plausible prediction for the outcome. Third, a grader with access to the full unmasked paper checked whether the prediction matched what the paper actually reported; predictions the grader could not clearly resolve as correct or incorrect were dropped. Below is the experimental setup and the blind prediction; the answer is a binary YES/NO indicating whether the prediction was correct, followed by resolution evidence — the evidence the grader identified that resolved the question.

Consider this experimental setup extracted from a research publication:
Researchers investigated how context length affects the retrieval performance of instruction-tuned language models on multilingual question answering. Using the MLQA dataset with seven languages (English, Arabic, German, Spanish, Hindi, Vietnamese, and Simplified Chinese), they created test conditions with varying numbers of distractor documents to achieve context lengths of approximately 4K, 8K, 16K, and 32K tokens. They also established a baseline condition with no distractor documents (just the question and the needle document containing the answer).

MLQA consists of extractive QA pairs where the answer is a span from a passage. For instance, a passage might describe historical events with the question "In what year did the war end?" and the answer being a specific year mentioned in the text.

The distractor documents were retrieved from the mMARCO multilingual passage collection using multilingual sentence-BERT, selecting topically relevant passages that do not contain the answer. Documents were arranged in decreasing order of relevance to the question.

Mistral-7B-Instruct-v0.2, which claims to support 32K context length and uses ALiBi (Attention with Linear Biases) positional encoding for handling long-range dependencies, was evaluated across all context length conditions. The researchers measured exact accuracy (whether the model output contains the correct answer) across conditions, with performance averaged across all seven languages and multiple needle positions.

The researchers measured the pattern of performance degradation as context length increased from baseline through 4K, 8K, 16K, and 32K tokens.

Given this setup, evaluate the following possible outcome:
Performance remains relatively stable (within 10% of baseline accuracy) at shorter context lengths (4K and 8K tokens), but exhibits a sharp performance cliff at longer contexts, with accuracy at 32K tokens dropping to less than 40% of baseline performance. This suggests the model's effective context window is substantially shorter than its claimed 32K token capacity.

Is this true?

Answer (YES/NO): NO